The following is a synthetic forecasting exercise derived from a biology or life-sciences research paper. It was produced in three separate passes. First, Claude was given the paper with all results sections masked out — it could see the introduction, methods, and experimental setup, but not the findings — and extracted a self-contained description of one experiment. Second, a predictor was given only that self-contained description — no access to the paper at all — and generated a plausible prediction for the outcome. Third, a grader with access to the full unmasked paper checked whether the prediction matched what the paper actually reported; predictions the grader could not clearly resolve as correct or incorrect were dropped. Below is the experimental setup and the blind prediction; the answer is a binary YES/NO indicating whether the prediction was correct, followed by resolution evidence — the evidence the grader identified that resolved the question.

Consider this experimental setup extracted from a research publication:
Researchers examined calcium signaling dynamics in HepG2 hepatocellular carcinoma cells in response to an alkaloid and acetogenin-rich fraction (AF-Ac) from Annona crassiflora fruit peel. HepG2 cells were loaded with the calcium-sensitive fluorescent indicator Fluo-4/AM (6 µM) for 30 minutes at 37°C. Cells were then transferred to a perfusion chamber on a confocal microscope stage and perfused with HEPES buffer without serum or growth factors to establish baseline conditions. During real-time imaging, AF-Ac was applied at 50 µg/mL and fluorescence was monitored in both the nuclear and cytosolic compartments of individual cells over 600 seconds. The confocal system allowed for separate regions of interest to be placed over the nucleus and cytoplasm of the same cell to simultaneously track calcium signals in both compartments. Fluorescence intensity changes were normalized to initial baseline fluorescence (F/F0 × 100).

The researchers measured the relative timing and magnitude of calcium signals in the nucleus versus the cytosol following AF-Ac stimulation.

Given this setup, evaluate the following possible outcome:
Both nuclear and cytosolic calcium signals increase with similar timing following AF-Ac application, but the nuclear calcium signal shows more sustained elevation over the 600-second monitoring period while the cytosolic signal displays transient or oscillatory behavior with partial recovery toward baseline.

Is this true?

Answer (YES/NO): NO